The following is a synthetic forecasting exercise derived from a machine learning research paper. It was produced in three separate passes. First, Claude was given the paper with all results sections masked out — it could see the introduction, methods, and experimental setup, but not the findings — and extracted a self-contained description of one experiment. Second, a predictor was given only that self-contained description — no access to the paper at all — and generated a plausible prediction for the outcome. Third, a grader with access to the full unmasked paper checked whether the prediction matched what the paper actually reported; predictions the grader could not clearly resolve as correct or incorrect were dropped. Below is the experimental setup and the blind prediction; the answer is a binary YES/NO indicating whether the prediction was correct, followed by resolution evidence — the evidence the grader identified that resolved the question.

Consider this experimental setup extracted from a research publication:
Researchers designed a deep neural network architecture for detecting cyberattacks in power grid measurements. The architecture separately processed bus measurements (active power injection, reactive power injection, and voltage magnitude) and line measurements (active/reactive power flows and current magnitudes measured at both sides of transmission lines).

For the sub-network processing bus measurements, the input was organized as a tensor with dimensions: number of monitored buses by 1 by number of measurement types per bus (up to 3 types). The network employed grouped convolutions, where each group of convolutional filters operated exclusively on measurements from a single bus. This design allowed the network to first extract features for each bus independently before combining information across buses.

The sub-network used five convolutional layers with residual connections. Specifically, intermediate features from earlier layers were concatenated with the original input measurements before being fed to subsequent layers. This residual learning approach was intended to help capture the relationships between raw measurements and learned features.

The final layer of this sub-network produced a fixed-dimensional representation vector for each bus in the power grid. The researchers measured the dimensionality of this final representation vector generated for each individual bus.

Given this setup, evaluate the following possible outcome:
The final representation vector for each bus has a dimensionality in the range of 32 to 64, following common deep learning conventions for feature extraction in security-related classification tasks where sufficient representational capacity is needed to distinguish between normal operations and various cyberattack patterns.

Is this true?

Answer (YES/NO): NO